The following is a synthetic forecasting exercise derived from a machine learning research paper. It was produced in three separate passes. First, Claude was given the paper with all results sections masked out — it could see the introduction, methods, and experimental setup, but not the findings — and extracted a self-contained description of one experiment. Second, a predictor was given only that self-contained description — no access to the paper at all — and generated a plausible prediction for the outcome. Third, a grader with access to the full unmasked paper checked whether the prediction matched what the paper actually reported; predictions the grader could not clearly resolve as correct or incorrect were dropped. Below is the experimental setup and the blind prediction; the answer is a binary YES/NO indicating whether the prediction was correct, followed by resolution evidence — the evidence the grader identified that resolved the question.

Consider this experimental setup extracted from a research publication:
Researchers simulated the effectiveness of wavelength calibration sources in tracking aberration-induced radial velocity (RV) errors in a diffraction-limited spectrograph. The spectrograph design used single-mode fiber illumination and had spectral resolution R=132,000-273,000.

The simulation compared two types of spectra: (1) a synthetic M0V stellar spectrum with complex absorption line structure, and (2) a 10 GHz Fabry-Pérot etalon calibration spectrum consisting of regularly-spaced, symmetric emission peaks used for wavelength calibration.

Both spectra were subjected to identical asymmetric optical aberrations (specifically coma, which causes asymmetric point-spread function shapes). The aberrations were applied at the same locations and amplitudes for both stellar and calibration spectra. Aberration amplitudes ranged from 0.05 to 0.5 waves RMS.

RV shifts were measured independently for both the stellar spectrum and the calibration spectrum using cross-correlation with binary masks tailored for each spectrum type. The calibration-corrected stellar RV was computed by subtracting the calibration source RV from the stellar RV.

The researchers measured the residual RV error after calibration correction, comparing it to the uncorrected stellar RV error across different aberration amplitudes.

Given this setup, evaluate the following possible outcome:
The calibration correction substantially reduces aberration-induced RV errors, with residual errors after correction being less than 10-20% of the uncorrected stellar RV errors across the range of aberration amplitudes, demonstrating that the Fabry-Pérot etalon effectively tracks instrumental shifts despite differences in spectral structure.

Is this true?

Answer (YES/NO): NO